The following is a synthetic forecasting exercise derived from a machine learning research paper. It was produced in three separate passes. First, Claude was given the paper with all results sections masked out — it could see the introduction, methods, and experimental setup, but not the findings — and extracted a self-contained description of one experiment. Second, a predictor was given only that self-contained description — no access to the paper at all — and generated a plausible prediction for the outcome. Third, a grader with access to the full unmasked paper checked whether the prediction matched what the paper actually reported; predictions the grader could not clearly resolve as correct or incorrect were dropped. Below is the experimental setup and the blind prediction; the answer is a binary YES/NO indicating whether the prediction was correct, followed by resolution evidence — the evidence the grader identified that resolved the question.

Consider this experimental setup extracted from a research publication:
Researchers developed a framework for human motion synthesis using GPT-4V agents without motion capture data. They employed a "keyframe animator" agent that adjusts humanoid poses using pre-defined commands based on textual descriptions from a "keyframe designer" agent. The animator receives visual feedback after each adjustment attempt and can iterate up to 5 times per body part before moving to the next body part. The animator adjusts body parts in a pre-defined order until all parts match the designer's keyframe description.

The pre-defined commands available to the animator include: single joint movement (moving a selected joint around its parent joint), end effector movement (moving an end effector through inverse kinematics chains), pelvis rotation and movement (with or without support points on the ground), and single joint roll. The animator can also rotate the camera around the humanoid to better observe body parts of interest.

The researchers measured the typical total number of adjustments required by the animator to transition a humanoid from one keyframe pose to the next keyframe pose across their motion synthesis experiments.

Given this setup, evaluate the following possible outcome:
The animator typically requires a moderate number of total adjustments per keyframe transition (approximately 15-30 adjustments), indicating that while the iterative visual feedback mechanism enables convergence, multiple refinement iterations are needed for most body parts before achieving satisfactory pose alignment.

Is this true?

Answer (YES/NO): NO